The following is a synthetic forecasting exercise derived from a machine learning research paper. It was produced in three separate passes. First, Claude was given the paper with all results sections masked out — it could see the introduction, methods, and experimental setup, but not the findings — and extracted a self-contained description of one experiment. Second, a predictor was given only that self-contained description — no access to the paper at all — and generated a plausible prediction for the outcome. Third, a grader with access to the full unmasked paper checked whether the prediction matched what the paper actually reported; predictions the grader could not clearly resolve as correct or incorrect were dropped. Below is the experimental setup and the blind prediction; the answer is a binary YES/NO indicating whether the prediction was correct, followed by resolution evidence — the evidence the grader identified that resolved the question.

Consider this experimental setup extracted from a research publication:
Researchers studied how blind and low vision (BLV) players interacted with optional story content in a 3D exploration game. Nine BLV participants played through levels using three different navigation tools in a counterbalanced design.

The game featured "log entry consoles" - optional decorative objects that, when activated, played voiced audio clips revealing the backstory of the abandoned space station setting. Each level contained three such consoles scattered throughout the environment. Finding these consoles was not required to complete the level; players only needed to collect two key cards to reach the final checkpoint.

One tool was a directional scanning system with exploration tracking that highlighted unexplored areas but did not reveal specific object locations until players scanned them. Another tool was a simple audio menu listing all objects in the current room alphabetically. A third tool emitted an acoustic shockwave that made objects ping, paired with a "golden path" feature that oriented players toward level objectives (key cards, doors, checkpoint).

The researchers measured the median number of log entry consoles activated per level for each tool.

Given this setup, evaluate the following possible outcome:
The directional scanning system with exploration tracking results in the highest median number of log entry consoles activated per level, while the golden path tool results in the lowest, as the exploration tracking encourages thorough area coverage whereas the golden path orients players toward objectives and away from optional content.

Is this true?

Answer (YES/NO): NO